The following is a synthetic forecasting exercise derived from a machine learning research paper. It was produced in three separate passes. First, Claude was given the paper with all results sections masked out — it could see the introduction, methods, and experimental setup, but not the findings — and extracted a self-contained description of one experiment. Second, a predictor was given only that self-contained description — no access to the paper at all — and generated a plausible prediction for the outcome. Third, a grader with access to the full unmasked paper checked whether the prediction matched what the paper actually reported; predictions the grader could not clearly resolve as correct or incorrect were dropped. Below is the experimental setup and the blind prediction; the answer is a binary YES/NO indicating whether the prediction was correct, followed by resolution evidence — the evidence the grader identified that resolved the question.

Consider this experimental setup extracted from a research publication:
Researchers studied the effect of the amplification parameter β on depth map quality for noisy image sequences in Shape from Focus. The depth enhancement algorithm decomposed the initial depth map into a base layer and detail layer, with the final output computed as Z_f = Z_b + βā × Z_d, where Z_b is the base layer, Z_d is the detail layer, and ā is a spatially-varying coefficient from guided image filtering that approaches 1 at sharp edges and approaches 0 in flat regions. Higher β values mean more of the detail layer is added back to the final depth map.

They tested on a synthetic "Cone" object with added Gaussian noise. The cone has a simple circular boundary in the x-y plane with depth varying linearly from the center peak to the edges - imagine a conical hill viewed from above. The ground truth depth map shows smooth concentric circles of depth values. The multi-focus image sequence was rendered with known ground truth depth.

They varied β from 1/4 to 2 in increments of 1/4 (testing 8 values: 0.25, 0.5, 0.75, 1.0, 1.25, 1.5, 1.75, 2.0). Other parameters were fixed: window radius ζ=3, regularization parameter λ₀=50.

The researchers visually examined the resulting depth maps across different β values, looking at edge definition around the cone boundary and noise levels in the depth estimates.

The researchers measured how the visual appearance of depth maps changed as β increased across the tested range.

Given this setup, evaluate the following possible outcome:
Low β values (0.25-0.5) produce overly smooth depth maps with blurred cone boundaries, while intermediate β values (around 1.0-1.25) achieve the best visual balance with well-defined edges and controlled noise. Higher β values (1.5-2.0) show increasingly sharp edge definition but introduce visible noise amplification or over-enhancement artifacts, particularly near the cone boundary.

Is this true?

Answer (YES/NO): NO